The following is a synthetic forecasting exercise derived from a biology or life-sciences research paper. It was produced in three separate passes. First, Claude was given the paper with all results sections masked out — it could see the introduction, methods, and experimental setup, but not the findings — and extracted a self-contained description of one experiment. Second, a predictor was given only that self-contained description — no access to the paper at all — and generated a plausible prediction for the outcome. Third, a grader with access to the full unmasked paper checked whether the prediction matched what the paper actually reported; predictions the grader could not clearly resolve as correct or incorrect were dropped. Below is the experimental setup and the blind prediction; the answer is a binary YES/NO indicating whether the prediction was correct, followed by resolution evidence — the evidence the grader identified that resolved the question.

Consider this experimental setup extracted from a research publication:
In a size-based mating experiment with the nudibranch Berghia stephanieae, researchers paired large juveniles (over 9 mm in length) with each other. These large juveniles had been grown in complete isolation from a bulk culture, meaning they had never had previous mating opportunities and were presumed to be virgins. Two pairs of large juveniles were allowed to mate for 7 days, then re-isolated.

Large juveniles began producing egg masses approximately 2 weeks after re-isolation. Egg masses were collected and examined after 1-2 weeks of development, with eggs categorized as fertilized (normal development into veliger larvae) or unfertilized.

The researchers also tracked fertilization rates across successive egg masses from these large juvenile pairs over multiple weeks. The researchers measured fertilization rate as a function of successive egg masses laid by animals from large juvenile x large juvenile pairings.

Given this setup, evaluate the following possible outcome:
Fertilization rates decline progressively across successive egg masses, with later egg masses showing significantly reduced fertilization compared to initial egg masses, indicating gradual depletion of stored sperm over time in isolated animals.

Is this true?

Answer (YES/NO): NO